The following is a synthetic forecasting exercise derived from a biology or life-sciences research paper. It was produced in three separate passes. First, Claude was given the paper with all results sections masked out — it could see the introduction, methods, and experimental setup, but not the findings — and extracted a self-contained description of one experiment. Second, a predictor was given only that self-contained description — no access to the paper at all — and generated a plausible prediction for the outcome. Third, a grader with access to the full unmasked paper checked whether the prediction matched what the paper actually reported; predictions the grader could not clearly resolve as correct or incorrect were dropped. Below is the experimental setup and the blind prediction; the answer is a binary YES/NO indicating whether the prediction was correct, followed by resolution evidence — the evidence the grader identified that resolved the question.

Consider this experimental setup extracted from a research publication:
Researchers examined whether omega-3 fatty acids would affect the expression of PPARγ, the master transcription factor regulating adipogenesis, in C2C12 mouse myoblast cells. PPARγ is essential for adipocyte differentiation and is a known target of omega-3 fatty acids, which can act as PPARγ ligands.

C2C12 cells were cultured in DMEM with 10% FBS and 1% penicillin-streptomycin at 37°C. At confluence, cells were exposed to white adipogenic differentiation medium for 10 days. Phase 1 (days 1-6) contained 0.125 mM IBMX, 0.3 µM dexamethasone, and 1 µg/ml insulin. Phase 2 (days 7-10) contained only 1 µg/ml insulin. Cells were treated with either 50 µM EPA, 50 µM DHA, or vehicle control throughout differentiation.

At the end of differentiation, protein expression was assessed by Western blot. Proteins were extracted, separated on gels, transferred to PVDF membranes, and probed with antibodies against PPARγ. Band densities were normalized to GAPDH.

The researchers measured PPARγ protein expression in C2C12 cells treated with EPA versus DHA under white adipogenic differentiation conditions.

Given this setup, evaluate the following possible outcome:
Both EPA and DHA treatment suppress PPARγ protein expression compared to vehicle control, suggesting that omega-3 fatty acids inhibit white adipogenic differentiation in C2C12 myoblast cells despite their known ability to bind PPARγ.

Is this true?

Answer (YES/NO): NO